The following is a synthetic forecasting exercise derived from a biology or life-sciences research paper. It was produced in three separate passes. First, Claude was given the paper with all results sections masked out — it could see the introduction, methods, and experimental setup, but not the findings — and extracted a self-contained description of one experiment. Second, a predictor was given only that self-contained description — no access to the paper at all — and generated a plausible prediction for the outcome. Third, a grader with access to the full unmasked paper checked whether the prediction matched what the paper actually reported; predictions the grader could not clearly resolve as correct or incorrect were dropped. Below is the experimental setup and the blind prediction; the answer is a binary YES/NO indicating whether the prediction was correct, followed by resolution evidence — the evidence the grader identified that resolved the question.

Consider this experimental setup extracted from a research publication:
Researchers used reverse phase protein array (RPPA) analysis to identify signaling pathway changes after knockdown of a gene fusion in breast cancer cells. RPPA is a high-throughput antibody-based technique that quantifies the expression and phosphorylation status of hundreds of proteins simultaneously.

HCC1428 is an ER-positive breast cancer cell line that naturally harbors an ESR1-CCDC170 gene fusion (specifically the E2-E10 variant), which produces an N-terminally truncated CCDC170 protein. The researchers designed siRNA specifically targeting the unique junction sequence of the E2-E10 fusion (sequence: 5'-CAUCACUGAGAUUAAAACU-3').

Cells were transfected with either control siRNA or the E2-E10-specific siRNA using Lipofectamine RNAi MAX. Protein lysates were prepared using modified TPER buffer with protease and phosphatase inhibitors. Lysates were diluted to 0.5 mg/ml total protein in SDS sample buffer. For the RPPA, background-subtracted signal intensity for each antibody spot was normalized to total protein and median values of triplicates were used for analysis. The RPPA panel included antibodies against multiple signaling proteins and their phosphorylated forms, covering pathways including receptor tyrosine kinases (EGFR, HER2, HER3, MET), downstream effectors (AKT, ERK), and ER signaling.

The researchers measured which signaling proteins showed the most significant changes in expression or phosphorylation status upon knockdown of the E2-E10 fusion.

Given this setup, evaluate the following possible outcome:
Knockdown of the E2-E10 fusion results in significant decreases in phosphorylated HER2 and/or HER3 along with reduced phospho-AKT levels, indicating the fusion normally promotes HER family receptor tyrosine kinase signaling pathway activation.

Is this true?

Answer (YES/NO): YES